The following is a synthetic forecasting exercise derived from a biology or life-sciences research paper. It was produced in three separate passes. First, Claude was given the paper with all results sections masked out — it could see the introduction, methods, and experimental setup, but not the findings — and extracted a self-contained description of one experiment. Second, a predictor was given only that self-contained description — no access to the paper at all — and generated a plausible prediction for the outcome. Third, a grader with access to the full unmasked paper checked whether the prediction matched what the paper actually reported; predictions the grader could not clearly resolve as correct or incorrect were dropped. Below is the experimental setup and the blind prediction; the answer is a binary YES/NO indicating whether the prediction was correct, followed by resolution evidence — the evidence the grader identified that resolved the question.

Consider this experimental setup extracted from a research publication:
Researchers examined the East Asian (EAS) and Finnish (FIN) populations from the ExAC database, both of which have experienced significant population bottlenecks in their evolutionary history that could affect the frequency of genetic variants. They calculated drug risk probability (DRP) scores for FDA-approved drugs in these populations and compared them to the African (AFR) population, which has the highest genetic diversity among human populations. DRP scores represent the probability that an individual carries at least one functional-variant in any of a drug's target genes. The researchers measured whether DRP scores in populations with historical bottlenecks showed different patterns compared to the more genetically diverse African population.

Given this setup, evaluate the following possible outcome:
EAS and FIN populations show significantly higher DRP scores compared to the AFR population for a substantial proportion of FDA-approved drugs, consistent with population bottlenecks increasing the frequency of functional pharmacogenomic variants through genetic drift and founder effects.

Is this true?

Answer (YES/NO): NO